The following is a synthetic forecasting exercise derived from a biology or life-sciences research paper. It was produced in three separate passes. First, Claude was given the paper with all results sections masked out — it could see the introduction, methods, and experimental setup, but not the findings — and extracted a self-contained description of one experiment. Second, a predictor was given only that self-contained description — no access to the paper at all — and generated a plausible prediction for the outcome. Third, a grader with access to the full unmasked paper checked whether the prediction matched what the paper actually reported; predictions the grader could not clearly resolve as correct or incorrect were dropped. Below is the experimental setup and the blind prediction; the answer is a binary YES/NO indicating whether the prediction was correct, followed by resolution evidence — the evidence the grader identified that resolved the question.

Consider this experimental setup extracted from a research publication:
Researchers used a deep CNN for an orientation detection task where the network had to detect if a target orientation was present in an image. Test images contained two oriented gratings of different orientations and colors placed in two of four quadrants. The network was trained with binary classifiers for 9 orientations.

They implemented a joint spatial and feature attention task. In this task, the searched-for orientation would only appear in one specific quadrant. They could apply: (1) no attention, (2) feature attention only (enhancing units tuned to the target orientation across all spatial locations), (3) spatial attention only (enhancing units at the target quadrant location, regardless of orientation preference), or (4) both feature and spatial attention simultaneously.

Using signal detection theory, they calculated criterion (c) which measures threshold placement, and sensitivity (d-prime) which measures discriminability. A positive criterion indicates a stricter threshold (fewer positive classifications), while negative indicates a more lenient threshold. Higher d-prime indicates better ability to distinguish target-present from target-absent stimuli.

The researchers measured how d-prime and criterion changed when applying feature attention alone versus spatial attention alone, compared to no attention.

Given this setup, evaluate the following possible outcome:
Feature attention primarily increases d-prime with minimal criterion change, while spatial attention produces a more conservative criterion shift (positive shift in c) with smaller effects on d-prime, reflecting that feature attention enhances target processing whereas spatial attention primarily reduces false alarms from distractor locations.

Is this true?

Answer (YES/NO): NO